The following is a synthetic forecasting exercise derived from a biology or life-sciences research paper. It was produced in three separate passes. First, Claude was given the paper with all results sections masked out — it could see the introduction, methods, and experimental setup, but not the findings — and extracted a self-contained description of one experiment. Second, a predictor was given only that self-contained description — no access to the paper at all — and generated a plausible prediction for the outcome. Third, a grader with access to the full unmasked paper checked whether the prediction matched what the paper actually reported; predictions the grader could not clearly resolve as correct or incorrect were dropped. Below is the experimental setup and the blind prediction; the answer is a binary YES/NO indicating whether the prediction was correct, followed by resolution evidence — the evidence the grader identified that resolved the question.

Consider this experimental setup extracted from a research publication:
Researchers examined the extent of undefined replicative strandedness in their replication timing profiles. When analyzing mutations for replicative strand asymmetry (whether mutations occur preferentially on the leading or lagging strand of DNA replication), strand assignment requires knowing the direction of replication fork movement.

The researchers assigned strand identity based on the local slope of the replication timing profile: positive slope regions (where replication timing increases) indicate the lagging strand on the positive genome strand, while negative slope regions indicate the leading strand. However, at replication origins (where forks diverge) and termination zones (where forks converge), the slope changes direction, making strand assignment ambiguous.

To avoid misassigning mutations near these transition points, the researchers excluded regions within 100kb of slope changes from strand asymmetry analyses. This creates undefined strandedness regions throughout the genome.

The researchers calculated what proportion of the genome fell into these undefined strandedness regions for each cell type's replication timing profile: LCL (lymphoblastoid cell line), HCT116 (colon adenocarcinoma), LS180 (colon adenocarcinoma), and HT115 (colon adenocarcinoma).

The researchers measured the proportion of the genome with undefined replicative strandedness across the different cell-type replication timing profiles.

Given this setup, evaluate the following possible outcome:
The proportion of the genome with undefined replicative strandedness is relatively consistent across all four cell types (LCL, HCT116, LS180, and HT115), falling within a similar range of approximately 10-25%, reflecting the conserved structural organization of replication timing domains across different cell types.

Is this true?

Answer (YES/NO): NO